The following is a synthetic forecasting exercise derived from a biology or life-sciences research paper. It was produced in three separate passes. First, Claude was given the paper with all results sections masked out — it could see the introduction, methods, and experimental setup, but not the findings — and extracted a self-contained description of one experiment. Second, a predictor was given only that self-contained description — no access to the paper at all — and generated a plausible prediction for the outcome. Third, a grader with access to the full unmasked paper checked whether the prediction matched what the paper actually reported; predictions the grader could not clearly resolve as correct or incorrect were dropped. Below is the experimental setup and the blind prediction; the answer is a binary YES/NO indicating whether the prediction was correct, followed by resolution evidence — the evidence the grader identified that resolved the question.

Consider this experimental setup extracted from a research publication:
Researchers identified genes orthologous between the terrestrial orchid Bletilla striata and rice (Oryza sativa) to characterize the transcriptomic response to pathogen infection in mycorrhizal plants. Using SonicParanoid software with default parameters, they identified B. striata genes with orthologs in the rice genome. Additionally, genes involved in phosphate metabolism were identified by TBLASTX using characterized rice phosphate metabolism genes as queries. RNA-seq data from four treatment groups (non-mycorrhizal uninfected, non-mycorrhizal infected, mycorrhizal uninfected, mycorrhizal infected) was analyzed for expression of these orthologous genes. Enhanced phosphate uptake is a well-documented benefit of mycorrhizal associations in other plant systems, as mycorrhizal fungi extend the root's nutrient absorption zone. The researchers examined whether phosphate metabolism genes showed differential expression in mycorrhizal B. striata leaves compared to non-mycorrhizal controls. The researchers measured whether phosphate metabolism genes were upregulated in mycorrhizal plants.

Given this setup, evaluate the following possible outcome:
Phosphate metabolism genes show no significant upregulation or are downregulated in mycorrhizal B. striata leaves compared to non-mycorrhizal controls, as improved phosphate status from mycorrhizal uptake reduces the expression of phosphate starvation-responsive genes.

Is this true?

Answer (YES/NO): YES